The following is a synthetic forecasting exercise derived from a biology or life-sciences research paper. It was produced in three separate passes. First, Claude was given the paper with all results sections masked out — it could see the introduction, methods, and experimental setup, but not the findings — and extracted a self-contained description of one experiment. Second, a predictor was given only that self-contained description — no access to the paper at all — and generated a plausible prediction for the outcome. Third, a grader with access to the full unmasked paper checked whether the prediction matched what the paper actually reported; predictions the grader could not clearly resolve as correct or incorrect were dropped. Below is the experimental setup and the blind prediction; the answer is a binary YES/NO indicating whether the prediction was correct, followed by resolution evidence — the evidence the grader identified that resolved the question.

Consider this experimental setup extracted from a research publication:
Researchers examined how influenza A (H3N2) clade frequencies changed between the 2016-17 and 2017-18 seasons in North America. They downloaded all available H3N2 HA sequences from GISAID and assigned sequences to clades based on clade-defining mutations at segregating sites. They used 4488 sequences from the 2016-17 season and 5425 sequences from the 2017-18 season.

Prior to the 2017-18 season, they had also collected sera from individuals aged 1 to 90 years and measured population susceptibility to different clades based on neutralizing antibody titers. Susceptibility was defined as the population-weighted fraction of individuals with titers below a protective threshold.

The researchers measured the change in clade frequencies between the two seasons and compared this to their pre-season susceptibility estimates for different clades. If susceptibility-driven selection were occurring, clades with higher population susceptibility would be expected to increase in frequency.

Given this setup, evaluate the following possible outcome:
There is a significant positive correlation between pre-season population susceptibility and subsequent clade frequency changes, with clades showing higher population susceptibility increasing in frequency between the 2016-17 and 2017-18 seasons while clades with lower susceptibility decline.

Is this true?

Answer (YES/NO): NO